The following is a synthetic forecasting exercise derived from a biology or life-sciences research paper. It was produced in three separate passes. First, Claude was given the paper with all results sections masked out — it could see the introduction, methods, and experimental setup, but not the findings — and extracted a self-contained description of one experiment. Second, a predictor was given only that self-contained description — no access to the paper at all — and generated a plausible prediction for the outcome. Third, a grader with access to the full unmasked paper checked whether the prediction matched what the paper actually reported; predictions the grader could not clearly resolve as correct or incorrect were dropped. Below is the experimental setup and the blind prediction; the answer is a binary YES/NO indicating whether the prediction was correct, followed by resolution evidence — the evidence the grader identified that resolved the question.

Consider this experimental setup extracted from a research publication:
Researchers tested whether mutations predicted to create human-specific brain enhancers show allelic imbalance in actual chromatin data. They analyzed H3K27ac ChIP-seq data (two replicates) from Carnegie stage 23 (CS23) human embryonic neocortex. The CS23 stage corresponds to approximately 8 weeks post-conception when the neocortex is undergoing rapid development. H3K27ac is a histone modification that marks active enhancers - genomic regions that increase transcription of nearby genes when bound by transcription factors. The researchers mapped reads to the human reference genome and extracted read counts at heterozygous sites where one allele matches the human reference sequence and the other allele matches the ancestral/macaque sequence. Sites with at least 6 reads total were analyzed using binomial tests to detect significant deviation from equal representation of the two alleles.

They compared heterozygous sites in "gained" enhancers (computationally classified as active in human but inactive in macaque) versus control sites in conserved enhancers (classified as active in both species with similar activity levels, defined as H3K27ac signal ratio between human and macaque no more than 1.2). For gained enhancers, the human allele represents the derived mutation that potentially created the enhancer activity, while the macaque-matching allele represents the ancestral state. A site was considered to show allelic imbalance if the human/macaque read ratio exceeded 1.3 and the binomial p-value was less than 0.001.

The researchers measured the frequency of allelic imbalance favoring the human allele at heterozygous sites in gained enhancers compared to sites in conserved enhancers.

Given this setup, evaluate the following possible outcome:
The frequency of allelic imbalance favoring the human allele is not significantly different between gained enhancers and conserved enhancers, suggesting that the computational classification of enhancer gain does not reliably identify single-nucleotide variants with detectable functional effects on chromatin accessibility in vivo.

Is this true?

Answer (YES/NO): NO